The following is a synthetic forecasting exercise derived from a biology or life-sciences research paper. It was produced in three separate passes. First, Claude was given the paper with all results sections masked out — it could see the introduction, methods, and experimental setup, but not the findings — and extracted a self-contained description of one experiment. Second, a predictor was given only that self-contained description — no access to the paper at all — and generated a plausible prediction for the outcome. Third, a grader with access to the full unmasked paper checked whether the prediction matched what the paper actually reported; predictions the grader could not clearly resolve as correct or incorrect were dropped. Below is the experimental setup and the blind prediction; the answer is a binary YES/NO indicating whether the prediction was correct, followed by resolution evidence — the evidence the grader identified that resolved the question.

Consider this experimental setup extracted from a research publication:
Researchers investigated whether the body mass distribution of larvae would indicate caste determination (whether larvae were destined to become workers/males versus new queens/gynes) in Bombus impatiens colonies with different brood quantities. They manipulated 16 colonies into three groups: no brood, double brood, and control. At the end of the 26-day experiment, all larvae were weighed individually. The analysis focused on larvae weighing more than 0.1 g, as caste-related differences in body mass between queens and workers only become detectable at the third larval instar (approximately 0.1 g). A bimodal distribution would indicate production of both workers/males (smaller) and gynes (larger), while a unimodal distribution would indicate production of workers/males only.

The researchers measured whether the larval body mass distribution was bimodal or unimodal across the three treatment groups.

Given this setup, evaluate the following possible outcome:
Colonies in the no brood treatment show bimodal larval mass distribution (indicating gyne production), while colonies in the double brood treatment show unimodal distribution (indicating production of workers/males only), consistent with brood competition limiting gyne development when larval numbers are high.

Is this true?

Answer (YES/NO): NO